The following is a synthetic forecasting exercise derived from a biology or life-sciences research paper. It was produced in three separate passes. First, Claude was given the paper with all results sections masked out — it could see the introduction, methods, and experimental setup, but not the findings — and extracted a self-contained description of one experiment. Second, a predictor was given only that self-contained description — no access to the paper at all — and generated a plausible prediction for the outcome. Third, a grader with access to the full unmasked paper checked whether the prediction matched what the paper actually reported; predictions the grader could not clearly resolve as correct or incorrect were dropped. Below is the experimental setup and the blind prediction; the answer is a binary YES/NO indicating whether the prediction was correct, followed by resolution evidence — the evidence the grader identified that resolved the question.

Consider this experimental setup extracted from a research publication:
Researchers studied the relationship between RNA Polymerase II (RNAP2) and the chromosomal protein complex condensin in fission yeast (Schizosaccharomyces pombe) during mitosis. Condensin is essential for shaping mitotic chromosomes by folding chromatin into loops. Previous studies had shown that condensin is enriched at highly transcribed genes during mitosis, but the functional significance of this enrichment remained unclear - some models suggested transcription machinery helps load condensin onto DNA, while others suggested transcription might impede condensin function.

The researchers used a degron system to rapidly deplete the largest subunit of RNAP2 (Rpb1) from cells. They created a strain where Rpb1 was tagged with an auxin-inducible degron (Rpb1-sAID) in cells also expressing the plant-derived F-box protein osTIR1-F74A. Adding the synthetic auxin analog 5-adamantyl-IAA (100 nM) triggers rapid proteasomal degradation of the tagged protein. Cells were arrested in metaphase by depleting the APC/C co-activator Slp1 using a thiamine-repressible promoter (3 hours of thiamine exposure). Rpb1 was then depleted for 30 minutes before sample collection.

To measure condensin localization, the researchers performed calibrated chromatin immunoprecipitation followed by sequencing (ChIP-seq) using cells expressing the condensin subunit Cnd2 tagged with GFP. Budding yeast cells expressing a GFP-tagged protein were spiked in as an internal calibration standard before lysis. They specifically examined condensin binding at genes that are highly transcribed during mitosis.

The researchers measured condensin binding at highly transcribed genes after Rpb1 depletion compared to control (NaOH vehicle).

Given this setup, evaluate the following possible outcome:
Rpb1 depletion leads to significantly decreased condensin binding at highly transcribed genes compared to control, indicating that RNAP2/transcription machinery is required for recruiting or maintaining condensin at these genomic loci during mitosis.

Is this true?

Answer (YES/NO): NO